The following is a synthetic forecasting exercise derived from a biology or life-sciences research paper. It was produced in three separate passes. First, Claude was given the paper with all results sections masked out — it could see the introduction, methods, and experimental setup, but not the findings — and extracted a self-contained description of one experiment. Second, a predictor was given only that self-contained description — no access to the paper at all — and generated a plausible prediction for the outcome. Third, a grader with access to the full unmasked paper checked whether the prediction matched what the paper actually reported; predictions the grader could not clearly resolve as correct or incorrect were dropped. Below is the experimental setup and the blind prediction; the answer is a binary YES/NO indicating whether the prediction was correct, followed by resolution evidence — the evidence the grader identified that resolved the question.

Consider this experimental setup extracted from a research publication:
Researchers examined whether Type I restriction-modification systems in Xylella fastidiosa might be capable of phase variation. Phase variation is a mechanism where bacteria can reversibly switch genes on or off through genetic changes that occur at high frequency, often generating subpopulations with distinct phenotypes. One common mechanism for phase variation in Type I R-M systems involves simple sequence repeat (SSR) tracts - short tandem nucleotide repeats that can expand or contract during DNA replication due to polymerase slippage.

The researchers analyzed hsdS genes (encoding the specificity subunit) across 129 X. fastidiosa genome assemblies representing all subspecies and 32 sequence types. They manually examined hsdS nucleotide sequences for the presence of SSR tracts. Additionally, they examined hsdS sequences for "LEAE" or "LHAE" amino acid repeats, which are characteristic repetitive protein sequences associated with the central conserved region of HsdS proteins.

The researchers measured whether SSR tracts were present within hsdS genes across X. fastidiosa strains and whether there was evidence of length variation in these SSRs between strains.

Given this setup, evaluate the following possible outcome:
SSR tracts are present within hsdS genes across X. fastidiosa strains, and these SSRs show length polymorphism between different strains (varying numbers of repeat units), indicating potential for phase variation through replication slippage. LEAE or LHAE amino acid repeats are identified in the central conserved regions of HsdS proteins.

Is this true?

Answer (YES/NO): YES